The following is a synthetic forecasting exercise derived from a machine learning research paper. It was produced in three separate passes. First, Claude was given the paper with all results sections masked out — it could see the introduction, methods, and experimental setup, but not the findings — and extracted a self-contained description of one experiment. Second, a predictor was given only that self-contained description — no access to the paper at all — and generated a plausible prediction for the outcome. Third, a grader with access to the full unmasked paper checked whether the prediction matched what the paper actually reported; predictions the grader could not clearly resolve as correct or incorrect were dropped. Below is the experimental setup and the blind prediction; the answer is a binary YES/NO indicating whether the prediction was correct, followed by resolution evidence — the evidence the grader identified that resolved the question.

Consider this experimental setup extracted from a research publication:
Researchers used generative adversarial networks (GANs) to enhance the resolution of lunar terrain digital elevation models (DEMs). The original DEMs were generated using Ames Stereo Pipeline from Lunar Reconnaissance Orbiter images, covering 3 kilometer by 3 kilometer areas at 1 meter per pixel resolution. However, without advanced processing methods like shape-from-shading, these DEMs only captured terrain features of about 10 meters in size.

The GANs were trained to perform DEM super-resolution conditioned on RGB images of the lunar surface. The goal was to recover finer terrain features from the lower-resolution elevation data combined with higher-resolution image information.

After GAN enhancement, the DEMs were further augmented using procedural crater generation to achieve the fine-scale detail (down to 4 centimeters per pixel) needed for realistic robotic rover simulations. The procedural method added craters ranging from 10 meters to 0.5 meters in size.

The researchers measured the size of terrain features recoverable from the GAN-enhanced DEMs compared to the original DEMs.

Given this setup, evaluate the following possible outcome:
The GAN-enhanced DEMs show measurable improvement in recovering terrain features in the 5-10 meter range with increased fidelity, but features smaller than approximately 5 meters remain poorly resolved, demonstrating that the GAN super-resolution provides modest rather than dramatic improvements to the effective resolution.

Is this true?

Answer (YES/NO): NO